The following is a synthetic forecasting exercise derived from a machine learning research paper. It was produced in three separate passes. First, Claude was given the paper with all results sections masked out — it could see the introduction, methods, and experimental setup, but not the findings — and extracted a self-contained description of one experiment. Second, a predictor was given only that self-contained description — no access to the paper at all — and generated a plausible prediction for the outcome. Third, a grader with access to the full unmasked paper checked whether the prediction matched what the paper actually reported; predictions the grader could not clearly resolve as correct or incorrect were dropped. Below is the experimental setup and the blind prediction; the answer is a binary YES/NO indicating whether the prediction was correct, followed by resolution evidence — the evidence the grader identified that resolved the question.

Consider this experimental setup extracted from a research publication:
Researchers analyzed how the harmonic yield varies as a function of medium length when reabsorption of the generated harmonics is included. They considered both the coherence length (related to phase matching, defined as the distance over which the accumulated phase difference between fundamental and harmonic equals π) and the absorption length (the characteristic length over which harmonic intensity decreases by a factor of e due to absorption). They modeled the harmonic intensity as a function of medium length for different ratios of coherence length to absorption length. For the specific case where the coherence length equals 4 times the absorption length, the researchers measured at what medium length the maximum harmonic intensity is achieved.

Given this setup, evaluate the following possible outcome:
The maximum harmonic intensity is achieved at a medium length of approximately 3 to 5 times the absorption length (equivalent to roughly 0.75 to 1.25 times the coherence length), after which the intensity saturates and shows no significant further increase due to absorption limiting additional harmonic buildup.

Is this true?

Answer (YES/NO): NO